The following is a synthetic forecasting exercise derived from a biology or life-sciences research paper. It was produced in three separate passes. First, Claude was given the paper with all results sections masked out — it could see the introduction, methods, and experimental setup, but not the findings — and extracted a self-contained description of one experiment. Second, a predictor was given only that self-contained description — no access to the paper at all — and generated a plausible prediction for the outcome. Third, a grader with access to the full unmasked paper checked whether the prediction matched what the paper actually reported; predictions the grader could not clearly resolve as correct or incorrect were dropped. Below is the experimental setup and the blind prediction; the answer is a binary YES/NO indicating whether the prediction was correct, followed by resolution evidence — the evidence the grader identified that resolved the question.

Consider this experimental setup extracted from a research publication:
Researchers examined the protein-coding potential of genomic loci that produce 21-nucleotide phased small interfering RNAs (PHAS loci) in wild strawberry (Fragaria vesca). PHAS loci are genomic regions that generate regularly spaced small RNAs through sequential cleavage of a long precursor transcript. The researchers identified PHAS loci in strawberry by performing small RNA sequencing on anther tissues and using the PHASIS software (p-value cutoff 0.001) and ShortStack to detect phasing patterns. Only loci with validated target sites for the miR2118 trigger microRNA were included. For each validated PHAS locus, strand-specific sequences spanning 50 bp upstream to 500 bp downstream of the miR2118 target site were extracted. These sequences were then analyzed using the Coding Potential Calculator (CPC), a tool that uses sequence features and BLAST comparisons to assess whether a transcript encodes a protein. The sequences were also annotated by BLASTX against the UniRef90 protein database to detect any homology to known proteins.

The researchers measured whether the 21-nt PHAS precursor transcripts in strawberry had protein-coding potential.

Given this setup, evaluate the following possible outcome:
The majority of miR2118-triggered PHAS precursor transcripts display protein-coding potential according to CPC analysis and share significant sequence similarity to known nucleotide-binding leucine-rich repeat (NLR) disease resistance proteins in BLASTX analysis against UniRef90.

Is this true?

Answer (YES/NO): YES